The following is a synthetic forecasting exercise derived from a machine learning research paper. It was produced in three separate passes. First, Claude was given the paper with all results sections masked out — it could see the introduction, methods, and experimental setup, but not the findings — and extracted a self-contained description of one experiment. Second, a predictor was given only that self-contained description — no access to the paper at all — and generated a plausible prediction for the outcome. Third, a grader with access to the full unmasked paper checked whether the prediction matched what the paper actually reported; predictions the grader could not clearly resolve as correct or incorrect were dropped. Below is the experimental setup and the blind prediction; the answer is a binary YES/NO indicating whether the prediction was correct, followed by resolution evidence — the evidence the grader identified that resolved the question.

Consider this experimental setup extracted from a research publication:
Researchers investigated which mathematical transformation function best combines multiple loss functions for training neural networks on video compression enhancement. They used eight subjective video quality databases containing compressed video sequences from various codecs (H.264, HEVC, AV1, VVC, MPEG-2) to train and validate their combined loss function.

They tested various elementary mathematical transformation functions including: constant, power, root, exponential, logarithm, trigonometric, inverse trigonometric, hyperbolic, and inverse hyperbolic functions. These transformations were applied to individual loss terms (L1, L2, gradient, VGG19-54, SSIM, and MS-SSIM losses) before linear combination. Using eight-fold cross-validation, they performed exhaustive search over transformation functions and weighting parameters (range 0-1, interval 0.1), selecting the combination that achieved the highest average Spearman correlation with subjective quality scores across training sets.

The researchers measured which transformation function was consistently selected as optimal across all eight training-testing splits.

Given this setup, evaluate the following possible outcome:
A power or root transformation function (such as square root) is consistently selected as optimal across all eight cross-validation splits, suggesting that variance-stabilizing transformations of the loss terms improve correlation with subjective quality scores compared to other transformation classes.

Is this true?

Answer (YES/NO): NO